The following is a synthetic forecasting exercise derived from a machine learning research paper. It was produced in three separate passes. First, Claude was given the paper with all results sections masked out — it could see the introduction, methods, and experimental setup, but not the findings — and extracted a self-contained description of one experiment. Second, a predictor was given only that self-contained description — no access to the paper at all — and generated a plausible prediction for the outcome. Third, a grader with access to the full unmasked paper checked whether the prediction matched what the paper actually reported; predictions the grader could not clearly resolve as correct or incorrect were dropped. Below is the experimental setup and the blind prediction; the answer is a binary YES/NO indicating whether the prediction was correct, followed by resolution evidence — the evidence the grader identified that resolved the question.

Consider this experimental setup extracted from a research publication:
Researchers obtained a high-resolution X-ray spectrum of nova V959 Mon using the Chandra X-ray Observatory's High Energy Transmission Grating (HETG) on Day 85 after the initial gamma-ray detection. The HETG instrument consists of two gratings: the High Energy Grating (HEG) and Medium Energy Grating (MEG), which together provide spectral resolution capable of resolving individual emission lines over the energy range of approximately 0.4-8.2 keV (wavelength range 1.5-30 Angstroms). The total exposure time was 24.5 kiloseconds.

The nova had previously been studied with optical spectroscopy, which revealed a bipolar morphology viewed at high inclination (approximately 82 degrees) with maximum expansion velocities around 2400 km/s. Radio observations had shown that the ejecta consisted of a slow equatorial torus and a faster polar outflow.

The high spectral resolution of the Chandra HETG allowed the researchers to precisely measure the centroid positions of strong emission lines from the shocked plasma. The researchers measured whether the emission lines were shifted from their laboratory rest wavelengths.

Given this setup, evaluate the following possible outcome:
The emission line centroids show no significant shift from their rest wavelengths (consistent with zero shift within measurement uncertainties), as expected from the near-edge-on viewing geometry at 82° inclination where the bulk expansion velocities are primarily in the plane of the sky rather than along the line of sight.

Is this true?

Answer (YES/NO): NO